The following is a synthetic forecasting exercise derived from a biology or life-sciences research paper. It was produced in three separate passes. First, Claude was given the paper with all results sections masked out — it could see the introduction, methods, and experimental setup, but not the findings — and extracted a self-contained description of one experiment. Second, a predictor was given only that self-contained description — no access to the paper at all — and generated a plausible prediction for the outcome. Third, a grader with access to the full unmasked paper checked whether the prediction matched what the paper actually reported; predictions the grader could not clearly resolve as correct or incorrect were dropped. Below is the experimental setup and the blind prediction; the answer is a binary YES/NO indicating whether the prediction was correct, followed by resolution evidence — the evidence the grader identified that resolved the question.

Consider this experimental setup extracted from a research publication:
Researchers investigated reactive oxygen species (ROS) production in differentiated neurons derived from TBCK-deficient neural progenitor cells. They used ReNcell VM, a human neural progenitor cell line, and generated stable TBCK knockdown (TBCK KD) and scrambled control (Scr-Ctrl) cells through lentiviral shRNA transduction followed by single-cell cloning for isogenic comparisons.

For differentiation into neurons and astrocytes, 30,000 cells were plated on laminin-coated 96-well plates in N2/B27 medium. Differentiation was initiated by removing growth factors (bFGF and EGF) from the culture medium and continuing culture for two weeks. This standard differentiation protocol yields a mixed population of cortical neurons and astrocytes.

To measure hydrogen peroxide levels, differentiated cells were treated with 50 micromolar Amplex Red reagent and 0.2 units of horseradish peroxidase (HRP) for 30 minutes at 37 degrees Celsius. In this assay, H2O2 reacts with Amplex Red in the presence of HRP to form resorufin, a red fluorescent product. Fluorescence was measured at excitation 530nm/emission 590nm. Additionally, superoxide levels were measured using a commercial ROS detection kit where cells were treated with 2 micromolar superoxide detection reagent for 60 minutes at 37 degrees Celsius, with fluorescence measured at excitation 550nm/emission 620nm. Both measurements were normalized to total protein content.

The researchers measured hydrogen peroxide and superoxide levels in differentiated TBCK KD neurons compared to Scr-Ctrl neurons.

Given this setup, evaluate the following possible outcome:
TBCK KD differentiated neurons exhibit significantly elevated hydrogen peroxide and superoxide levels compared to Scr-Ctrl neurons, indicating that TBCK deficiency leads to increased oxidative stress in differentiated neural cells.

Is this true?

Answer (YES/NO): YES